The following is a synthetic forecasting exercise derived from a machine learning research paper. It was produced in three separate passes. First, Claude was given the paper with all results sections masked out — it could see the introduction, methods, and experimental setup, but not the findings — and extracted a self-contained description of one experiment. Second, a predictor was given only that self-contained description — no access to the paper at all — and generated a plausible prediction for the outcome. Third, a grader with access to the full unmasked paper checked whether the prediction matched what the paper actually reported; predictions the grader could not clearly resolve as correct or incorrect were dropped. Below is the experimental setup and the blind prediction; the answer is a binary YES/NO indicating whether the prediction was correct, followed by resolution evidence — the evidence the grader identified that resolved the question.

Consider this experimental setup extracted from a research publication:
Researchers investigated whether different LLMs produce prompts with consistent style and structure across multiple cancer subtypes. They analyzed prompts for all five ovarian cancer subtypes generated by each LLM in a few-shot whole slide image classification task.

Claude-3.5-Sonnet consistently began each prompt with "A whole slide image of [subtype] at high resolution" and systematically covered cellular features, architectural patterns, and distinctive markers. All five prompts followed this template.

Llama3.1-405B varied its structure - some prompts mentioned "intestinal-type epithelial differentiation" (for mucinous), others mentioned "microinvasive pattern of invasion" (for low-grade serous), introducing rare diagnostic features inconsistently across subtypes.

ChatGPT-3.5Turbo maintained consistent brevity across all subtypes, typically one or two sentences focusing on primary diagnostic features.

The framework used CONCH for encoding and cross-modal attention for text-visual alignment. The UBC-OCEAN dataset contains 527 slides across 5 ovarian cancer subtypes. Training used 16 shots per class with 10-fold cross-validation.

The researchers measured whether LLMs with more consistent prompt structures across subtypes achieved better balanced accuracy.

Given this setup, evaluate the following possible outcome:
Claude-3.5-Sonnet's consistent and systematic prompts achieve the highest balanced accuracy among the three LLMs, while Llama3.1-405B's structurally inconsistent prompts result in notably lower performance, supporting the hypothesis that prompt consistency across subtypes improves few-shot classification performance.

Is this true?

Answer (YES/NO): YES